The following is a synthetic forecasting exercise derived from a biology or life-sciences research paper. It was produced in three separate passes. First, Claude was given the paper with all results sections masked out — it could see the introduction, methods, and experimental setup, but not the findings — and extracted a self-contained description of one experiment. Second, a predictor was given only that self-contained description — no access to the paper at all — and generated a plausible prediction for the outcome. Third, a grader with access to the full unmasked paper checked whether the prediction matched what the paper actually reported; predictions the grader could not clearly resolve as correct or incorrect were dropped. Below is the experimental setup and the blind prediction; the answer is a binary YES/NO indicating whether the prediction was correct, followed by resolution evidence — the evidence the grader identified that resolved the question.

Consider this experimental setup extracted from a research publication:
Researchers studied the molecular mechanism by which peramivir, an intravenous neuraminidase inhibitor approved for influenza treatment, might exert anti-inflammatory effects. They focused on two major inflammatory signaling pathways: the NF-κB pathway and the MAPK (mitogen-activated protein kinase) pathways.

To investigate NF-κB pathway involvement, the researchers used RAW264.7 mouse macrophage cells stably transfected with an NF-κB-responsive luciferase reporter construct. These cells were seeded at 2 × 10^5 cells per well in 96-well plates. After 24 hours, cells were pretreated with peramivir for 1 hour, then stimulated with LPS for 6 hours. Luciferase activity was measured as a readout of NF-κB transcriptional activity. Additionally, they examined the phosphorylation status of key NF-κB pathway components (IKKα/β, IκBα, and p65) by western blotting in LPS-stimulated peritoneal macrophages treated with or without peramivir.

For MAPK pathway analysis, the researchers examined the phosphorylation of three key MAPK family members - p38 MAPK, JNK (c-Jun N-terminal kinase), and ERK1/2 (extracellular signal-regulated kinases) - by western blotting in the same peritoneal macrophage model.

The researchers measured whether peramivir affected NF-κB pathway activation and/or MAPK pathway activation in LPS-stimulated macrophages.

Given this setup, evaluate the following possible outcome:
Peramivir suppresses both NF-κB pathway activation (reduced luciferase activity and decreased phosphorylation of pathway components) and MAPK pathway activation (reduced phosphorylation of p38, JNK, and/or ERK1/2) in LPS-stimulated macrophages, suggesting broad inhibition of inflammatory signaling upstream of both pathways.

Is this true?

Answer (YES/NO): YES